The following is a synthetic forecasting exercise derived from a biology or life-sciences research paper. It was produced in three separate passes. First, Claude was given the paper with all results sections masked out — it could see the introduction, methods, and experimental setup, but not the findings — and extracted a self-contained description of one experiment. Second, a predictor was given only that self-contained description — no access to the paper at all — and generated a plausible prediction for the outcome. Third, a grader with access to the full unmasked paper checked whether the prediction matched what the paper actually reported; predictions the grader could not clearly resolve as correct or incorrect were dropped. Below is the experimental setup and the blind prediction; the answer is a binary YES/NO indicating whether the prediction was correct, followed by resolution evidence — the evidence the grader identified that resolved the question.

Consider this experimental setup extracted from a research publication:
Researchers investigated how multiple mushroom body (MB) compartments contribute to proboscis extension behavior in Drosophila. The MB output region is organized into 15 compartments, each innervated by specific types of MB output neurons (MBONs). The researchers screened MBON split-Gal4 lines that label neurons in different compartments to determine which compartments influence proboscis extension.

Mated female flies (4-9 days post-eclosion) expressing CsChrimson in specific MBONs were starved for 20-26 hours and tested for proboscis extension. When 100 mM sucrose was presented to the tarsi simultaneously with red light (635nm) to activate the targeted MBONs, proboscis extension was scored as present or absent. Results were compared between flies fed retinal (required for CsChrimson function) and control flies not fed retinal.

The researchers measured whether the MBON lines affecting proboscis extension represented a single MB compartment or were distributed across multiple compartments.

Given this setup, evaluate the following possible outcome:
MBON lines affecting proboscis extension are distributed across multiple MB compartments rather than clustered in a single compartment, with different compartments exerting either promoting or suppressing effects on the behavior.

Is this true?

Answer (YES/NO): NO